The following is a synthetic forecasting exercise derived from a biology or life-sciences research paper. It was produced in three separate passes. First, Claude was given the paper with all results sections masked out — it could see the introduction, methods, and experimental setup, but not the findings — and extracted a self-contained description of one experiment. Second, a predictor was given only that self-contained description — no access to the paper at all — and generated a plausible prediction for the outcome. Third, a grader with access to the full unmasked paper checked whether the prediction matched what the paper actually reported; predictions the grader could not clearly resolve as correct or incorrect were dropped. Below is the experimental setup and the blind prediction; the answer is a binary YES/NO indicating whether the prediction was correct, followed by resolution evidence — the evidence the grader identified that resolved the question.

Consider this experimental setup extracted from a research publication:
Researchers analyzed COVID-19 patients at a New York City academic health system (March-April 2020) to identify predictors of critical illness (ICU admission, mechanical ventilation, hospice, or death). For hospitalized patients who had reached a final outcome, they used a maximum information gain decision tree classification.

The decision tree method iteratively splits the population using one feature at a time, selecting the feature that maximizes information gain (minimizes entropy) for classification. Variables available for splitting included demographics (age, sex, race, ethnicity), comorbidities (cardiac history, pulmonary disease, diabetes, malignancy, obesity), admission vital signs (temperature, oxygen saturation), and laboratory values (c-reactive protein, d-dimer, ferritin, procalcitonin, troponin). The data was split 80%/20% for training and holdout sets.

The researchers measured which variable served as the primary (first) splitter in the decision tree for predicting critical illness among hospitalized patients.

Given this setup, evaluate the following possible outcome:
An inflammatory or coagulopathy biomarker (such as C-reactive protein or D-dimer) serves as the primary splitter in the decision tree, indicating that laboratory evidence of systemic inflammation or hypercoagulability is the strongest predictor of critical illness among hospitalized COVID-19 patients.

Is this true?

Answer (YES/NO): NO